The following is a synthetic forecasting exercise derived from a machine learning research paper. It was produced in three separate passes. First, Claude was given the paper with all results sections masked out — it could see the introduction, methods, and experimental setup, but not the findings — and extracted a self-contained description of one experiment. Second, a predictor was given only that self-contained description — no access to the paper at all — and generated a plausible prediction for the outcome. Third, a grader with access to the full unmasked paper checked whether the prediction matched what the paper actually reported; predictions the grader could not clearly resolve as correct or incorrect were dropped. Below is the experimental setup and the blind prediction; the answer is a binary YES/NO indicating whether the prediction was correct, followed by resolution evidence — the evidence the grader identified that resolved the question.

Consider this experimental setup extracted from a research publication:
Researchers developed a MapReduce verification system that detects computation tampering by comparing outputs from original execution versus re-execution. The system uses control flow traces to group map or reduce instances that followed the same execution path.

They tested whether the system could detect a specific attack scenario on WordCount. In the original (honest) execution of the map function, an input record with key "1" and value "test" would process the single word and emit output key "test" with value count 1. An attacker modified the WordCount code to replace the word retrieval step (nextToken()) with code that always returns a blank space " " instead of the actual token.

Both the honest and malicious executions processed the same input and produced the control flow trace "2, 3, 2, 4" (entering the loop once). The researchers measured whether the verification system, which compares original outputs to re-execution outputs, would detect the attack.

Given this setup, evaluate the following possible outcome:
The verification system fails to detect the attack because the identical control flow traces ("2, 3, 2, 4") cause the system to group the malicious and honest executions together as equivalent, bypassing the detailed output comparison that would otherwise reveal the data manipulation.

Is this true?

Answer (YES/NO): NO